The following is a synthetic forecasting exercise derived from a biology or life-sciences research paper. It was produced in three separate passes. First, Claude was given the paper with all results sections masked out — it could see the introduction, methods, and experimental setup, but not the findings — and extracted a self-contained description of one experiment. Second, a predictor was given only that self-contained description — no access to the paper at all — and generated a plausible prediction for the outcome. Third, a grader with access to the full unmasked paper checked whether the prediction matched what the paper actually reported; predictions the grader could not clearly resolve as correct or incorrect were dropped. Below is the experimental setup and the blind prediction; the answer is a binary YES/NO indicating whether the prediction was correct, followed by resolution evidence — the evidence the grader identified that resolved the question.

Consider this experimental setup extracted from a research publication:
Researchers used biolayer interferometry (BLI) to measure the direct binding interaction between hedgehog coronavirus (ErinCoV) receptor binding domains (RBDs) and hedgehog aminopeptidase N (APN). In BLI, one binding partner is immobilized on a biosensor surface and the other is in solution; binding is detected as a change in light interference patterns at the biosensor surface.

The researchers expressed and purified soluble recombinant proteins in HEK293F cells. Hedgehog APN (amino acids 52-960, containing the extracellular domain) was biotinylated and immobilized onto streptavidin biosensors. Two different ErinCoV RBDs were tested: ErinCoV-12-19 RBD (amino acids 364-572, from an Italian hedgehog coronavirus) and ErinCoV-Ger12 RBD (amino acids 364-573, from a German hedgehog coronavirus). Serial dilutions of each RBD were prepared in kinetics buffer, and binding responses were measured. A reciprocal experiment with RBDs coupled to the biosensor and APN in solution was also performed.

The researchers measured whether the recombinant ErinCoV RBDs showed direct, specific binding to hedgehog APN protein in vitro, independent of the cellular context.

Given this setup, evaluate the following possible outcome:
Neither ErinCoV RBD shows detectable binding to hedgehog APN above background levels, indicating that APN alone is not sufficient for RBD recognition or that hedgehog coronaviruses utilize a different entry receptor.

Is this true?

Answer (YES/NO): NO